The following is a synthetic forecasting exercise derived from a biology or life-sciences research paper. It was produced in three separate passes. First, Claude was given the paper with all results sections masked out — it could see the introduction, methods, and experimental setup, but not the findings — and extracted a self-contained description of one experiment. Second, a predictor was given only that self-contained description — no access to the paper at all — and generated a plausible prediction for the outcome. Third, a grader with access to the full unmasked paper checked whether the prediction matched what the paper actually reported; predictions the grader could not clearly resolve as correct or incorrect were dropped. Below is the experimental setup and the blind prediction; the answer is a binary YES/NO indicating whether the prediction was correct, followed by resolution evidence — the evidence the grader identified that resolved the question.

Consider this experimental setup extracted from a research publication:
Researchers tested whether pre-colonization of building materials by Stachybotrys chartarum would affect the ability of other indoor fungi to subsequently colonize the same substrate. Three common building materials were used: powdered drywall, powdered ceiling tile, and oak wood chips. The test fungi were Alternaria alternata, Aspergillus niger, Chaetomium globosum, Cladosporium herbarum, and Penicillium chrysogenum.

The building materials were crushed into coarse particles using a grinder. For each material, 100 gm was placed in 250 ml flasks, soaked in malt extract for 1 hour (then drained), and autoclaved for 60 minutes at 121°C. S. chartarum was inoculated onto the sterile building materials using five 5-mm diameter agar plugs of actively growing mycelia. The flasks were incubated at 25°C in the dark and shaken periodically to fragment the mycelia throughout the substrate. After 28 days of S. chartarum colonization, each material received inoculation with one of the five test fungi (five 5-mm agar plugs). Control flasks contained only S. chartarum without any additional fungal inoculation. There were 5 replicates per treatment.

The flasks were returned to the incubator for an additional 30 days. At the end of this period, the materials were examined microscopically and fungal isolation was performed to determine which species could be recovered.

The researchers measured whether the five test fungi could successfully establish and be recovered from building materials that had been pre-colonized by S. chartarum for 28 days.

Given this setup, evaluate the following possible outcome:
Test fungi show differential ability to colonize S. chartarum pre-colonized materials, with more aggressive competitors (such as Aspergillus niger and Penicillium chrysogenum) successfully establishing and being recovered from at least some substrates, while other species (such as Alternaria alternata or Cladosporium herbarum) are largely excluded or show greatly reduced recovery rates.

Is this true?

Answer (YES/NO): YES